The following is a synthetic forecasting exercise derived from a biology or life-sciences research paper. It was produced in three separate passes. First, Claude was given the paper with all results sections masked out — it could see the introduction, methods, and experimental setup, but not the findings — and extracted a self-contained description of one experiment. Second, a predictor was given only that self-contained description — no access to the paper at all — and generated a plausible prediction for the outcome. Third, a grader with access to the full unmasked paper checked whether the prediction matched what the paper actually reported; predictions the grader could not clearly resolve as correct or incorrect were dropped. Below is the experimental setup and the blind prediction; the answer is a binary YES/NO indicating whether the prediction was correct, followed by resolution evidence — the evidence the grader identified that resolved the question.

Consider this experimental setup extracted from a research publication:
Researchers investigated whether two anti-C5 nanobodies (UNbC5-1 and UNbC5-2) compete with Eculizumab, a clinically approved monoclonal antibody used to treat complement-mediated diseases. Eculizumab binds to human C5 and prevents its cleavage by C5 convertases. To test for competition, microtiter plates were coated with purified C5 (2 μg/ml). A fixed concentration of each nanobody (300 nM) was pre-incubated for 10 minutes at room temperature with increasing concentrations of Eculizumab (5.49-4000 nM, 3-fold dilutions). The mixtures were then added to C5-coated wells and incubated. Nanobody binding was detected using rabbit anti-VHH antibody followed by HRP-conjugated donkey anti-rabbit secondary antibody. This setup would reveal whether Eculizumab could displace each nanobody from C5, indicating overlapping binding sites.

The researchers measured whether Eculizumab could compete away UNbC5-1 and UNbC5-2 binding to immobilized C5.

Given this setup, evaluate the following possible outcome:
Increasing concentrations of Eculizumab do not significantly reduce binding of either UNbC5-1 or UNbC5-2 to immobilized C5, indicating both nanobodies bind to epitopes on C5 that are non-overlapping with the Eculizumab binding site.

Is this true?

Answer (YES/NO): NO